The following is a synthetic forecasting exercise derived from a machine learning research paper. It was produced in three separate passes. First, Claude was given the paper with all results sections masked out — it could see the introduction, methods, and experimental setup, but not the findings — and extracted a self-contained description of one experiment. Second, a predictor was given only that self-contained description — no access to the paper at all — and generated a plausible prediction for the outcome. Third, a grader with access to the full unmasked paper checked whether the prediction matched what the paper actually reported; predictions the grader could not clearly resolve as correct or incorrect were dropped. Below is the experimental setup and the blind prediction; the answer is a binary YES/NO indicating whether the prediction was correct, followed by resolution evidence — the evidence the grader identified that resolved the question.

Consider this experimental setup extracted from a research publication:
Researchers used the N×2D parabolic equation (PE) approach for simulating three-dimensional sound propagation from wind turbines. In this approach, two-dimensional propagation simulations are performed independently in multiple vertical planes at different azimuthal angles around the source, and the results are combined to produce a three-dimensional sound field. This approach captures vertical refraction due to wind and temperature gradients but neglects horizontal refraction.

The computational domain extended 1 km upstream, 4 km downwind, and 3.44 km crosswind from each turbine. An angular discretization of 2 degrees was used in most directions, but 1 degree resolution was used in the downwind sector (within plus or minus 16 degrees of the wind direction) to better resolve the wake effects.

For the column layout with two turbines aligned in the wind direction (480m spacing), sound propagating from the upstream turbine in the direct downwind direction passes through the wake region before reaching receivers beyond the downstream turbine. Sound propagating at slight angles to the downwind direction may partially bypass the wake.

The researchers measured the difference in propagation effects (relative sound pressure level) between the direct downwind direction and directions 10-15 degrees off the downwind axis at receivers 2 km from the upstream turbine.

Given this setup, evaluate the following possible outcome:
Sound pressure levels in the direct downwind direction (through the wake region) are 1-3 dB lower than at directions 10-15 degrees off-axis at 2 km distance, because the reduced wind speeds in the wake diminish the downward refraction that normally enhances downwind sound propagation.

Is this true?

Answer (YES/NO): NO